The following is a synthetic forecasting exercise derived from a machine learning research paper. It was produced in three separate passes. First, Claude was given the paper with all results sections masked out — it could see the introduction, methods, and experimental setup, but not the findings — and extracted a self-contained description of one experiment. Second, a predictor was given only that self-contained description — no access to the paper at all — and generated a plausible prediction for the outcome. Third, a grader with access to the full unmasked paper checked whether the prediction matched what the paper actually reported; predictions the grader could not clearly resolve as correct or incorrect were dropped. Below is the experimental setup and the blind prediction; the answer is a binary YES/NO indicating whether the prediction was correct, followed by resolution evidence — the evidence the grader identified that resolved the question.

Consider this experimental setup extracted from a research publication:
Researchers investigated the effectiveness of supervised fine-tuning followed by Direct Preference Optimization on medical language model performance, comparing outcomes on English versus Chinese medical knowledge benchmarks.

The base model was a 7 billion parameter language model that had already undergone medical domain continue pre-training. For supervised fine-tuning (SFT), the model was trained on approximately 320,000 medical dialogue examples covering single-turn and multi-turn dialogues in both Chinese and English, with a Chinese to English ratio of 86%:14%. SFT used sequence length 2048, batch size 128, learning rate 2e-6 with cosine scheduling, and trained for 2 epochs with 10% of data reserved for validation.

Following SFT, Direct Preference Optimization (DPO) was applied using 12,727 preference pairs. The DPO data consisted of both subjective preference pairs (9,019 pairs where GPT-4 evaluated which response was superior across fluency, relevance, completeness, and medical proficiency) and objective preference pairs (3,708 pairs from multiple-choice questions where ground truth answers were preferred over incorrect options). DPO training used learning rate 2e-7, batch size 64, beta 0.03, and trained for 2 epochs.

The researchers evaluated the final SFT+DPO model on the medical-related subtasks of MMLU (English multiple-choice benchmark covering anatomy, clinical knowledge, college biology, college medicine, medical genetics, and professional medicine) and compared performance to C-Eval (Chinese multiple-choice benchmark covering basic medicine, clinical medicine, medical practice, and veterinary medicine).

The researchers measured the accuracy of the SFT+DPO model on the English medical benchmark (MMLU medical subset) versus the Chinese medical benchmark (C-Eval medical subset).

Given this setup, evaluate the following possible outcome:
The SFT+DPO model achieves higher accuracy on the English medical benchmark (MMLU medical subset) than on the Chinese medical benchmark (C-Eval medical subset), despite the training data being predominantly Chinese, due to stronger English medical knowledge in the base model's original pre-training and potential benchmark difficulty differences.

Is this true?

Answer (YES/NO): YES